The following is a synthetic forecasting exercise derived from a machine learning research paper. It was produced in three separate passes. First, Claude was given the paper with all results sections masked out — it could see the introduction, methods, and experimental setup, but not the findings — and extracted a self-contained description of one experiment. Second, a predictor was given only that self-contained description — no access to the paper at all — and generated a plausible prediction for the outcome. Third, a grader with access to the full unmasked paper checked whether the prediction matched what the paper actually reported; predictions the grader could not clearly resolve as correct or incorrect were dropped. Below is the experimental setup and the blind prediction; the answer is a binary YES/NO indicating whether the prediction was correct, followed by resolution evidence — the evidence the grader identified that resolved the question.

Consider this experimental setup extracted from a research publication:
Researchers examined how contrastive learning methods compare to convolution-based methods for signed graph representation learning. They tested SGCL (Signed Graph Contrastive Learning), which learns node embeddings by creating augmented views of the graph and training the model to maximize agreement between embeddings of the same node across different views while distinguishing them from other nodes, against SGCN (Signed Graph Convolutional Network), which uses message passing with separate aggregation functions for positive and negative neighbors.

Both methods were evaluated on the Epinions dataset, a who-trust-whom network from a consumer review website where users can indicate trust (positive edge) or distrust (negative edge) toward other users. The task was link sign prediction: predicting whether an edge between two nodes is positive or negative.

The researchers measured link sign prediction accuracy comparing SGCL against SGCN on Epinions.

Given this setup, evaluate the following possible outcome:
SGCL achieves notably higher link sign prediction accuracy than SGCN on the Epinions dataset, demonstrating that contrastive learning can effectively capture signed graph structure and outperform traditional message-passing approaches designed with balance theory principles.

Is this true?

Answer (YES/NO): NO